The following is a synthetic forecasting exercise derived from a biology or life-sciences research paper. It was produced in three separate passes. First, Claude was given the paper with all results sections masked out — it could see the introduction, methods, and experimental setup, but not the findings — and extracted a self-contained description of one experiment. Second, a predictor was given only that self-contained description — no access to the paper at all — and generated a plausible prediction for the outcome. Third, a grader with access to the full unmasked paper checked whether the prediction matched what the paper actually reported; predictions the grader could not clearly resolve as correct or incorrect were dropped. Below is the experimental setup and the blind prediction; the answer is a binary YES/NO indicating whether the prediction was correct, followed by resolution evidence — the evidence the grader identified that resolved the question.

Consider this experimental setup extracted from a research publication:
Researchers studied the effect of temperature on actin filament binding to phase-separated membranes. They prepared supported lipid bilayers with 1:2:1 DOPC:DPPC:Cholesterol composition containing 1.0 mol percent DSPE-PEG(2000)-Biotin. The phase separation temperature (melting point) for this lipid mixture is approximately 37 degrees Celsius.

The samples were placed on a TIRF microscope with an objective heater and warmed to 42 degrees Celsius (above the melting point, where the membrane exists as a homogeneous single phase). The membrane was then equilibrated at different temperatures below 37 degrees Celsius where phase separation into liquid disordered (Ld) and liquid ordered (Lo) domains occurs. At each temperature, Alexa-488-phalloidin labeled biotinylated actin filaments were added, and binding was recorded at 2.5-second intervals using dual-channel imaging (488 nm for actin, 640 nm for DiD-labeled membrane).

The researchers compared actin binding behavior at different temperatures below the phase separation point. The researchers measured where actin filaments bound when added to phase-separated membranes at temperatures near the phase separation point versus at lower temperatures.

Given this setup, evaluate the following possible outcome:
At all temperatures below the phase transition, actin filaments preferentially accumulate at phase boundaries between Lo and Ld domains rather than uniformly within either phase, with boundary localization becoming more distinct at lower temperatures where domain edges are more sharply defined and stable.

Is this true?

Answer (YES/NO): NO